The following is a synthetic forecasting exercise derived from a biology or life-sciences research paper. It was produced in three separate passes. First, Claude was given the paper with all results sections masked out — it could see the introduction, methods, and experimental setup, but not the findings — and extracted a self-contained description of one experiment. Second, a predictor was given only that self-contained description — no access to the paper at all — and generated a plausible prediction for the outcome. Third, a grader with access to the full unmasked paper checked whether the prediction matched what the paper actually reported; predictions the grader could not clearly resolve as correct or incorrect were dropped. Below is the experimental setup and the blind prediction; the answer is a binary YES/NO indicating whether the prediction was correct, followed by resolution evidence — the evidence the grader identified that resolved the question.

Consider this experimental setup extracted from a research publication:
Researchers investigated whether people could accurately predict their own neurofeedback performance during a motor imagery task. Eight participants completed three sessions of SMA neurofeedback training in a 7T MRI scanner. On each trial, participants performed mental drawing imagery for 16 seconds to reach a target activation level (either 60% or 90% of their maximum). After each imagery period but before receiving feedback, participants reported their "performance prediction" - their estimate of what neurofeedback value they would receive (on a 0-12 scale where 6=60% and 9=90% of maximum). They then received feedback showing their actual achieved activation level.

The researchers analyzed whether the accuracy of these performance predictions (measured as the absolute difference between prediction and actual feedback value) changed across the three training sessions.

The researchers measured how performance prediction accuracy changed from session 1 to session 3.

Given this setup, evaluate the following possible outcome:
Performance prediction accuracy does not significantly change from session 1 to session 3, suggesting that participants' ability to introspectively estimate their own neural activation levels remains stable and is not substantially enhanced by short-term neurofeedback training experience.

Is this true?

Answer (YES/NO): NO